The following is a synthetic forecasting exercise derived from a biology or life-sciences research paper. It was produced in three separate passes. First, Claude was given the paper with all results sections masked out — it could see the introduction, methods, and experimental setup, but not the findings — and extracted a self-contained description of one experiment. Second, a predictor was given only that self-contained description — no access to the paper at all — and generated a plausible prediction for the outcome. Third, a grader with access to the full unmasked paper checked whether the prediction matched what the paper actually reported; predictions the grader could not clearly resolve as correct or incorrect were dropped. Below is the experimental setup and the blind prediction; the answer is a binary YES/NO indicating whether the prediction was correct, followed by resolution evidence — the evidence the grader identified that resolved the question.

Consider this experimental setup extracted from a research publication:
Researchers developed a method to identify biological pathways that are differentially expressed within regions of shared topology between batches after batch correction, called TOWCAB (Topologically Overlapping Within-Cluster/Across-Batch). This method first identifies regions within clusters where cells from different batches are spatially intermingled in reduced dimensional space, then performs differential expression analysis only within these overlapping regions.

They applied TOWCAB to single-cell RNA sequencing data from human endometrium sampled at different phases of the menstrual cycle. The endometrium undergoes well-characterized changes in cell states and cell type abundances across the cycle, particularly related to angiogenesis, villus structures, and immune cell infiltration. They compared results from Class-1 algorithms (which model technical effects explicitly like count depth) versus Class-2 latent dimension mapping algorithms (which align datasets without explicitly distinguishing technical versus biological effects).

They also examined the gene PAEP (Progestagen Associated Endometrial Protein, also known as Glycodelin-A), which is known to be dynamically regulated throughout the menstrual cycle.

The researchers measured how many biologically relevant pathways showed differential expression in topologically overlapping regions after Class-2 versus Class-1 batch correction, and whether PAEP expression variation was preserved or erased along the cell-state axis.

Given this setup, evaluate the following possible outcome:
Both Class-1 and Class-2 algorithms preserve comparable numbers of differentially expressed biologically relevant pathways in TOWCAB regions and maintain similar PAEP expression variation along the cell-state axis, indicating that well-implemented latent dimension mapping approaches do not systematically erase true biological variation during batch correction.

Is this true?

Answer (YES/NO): NO